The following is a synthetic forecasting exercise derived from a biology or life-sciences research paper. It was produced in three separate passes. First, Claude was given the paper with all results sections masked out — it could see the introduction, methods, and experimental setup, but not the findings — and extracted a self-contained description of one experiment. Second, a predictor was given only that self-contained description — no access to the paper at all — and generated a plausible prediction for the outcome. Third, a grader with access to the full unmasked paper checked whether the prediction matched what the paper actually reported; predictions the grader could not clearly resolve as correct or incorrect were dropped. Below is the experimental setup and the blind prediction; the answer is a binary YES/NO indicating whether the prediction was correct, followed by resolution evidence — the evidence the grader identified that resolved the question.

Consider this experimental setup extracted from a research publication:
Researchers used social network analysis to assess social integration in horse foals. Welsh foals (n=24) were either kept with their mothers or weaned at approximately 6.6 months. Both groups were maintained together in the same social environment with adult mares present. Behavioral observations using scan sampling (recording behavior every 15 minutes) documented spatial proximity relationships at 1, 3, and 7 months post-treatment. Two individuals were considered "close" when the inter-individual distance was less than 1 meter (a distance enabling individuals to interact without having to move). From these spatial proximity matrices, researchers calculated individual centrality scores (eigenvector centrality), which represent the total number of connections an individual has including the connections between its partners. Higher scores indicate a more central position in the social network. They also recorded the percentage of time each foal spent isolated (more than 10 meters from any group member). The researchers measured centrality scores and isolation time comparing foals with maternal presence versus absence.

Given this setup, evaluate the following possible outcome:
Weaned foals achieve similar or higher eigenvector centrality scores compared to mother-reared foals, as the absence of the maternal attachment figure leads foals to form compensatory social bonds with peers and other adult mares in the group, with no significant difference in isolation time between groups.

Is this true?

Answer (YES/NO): NO